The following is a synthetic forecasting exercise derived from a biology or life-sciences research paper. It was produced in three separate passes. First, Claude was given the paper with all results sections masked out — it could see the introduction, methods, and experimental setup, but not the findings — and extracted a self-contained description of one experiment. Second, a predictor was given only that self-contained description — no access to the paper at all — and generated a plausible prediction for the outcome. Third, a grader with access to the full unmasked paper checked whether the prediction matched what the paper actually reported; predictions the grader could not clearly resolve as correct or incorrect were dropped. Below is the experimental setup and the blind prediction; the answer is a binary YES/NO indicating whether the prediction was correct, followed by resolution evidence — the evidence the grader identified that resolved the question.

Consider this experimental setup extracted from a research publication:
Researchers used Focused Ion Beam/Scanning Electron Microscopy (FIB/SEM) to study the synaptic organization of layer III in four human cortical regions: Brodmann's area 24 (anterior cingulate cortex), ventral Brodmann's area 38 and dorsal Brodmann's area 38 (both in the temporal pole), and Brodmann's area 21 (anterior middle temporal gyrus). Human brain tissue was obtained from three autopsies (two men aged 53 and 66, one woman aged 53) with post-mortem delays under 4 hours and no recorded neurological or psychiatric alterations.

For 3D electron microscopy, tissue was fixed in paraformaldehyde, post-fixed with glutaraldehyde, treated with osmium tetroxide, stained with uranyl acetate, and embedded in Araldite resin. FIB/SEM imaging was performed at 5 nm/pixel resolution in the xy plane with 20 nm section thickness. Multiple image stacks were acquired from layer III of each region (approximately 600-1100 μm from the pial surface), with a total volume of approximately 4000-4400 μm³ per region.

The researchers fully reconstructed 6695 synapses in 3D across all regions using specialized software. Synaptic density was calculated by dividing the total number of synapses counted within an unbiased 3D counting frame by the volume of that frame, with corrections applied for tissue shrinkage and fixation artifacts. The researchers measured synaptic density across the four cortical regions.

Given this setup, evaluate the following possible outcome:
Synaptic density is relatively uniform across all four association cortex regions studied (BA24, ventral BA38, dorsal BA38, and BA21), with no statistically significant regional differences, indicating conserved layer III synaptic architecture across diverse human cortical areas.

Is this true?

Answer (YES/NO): NO